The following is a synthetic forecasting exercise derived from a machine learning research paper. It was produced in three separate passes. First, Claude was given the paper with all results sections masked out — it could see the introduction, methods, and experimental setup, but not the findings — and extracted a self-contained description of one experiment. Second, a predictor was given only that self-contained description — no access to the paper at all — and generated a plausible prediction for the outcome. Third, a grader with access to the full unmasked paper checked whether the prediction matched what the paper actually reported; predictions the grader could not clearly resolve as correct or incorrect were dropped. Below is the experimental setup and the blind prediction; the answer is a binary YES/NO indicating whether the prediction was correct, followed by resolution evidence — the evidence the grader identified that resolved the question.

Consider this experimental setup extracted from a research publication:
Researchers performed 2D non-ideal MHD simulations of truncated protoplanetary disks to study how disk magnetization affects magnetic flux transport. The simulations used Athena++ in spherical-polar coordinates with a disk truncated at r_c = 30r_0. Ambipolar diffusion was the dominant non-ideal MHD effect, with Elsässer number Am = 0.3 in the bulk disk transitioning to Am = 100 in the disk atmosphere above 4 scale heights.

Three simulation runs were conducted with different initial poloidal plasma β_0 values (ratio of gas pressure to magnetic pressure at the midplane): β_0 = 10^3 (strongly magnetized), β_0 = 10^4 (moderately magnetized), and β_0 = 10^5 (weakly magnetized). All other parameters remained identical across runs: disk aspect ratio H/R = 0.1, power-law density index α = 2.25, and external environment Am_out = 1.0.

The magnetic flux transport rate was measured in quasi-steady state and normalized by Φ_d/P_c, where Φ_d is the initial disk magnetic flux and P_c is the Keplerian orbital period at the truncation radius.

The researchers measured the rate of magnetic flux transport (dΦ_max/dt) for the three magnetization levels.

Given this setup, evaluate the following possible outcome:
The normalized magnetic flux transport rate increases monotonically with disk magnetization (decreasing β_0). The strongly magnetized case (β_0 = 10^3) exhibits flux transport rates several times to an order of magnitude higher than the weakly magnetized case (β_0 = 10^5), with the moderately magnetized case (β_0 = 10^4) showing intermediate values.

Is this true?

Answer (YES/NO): YES